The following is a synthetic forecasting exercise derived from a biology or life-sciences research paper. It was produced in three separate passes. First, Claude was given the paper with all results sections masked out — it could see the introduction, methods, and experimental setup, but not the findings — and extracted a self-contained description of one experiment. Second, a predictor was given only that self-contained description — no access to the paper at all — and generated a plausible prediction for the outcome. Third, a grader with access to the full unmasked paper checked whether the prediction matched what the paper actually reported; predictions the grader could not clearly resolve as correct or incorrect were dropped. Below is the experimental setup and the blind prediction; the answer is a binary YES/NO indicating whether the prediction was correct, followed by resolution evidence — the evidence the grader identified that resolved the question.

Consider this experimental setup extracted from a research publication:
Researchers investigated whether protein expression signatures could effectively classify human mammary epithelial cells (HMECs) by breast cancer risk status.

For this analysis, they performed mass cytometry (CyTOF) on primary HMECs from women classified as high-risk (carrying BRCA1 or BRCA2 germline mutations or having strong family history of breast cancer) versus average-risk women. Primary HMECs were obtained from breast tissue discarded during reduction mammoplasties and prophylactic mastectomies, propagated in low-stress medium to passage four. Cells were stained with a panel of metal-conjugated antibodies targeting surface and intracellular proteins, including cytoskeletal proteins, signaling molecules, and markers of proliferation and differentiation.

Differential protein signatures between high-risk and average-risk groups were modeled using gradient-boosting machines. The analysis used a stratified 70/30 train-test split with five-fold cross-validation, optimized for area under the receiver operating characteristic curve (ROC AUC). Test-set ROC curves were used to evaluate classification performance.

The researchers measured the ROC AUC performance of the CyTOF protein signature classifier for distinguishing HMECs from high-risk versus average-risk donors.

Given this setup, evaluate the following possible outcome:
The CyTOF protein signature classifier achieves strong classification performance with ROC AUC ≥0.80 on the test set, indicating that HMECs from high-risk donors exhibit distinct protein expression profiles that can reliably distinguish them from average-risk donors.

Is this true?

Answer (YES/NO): NO